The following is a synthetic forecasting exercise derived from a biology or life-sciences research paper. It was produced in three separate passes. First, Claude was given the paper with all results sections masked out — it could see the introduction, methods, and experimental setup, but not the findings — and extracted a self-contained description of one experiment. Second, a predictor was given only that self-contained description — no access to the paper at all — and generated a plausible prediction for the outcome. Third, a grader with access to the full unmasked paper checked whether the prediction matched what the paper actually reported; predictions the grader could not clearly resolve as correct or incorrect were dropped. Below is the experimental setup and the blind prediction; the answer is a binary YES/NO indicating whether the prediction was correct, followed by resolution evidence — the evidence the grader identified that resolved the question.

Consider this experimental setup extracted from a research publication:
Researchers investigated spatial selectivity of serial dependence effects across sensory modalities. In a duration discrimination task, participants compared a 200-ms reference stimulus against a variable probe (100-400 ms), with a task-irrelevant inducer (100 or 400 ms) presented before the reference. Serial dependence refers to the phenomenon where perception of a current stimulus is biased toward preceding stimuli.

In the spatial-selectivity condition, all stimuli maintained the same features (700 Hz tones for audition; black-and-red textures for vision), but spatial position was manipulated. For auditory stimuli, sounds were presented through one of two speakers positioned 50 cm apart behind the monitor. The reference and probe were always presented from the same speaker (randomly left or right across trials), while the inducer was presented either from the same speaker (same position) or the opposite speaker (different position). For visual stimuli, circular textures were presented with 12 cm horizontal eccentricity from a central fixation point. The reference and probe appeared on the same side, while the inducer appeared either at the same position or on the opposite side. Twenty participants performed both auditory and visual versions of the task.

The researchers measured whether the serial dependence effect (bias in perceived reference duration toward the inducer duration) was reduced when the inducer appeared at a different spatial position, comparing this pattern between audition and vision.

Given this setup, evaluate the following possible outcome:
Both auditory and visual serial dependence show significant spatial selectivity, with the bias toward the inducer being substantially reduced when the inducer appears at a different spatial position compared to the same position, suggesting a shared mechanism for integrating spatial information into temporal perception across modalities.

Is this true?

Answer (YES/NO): NO